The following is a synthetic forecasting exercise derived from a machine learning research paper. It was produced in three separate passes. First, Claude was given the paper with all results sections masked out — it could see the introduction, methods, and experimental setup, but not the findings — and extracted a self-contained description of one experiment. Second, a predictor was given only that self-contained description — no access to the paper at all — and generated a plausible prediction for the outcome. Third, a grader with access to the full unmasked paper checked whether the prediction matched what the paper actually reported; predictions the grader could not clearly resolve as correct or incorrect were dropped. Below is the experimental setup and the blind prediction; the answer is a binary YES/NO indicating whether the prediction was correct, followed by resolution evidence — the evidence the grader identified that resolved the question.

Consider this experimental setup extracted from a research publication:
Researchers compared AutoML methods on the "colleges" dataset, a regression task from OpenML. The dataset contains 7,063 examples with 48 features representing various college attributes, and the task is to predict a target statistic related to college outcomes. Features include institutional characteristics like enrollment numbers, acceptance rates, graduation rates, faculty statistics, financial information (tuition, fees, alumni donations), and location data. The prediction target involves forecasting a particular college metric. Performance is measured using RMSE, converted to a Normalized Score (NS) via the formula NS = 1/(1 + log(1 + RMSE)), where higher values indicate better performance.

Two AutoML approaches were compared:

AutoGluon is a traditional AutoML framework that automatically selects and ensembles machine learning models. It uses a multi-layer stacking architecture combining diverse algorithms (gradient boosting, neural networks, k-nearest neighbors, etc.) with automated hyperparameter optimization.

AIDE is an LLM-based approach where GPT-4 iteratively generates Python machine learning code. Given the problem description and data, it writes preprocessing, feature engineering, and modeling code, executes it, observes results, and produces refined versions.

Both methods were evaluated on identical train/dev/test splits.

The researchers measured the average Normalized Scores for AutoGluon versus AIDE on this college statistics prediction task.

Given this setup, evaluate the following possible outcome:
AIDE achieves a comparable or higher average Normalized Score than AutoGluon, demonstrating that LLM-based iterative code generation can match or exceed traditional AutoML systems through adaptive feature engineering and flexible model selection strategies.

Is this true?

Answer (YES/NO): NO